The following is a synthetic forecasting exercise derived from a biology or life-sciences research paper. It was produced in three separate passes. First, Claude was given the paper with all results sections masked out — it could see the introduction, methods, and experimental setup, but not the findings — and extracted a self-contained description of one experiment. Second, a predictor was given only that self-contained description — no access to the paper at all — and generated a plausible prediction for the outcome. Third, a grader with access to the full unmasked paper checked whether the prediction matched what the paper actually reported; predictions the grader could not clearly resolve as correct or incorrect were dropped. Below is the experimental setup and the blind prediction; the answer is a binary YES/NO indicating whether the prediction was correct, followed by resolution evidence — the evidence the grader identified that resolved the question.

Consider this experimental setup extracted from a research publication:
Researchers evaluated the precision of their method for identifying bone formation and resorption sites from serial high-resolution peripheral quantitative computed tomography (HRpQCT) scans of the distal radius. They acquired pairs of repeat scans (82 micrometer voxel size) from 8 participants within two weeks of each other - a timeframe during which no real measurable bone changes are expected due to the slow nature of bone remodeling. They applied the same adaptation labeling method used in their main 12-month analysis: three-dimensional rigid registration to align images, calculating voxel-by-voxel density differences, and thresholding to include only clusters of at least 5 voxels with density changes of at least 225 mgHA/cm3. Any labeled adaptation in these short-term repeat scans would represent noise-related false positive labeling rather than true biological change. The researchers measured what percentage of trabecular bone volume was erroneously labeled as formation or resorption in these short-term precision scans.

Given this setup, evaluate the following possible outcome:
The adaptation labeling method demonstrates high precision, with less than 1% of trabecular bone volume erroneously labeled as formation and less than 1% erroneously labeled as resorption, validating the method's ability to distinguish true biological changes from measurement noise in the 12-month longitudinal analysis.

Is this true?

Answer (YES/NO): NO